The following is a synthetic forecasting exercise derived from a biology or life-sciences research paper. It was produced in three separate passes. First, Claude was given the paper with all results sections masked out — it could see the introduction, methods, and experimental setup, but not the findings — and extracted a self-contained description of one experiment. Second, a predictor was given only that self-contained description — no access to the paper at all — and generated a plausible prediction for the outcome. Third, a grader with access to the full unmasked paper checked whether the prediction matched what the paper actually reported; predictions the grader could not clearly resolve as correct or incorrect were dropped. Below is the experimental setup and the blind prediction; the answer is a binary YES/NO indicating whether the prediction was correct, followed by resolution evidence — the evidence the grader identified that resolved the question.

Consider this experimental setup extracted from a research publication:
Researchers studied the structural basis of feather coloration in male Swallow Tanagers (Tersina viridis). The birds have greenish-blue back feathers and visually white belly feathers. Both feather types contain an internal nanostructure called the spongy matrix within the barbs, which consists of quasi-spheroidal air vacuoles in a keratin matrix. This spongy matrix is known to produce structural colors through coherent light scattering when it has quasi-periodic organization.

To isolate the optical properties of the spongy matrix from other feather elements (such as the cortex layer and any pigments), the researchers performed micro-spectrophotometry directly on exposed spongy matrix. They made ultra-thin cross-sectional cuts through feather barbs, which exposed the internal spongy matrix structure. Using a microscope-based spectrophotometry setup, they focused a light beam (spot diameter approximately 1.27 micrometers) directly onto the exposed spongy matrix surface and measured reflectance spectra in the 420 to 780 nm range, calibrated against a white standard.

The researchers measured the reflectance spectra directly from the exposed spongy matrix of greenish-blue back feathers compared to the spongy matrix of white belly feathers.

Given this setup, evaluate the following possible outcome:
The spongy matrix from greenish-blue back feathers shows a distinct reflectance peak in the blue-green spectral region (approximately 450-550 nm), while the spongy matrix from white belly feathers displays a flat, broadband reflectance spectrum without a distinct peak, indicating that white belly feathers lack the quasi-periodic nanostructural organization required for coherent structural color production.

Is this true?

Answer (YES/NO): NO